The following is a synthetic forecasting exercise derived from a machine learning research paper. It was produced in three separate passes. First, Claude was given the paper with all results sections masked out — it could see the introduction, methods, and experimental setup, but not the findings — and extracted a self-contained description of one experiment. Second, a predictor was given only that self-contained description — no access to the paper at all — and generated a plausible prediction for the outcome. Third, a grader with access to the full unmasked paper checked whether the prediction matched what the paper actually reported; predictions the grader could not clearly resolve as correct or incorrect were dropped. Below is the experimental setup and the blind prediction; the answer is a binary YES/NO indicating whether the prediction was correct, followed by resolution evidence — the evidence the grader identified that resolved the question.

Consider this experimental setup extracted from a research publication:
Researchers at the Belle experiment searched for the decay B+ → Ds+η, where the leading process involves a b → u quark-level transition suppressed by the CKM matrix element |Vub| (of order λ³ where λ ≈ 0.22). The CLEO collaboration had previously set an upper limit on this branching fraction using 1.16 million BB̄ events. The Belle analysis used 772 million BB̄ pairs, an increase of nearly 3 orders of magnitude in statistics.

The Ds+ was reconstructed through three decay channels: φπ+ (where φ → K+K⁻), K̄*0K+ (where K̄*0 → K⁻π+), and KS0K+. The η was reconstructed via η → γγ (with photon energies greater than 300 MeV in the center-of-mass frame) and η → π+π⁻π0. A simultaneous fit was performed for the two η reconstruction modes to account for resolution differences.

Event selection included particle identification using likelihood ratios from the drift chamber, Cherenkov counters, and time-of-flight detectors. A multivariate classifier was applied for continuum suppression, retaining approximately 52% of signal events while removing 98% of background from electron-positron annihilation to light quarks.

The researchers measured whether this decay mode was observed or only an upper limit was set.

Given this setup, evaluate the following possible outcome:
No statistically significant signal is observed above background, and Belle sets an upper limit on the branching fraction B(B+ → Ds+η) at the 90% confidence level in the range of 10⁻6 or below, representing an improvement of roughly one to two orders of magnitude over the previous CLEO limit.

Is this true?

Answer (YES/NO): NO